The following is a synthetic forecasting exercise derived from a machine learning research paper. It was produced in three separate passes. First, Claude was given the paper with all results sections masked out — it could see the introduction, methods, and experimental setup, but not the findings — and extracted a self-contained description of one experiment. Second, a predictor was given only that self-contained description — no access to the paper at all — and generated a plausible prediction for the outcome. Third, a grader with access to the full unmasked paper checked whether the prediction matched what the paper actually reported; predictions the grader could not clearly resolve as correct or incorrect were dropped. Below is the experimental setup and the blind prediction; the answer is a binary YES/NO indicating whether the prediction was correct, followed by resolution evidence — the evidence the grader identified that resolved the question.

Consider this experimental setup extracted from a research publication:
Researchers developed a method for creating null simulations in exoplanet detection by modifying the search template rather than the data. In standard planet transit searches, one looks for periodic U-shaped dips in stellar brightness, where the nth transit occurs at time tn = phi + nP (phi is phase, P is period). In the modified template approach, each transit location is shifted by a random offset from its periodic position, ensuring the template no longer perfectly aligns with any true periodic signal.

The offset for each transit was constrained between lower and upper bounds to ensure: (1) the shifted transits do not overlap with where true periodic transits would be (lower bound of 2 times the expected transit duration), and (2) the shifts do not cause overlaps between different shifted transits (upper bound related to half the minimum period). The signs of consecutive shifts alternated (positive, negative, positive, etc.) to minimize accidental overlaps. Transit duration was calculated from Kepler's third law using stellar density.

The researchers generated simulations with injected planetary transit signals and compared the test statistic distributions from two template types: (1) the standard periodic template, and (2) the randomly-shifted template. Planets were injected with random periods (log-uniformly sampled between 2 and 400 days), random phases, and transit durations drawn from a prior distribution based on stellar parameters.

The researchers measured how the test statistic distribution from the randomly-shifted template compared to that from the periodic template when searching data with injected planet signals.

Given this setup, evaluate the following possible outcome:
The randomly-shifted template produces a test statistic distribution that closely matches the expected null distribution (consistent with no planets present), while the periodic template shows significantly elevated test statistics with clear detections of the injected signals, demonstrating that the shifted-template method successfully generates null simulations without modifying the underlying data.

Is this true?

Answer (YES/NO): YES